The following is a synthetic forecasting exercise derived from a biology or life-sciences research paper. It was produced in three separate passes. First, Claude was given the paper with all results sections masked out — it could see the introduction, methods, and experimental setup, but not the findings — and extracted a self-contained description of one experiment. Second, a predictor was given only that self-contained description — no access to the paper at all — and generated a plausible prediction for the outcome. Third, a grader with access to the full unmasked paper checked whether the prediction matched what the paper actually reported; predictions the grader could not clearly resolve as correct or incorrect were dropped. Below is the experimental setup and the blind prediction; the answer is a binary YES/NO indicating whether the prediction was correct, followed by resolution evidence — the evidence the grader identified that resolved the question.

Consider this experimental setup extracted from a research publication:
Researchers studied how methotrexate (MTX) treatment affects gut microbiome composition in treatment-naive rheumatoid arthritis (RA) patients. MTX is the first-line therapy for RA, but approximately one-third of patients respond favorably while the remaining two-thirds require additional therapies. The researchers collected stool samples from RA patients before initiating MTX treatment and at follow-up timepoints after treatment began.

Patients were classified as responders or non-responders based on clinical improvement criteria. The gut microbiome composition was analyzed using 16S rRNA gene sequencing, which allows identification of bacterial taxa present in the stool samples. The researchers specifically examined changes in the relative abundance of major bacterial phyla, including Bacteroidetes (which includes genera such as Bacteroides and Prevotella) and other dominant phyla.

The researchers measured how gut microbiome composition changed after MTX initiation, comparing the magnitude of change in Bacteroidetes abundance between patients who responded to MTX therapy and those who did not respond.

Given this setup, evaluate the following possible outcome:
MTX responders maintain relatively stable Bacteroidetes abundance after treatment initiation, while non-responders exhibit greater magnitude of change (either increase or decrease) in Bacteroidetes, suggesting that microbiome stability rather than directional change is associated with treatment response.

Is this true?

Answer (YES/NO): NO